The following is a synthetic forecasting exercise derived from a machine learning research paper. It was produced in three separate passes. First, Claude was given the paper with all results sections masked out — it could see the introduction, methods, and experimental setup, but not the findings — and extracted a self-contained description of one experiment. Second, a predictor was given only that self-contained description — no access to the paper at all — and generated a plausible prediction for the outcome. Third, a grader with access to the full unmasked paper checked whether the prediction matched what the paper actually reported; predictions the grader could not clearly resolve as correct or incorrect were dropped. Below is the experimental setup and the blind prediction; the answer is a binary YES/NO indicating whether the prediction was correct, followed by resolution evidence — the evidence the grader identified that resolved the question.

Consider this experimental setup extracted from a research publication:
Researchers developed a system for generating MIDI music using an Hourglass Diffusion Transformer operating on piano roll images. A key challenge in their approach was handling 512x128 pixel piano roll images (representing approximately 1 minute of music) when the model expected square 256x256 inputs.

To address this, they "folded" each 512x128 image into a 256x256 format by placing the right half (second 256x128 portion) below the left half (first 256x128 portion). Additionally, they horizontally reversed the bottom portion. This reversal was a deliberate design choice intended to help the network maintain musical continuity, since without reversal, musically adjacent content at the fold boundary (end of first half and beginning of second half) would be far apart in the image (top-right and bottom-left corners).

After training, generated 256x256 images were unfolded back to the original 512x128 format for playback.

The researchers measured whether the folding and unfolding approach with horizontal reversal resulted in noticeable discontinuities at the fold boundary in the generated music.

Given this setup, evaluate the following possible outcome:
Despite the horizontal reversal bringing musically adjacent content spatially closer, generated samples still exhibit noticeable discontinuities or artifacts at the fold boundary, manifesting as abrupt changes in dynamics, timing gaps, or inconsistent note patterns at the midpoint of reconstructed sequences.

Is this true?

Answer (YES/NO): NO